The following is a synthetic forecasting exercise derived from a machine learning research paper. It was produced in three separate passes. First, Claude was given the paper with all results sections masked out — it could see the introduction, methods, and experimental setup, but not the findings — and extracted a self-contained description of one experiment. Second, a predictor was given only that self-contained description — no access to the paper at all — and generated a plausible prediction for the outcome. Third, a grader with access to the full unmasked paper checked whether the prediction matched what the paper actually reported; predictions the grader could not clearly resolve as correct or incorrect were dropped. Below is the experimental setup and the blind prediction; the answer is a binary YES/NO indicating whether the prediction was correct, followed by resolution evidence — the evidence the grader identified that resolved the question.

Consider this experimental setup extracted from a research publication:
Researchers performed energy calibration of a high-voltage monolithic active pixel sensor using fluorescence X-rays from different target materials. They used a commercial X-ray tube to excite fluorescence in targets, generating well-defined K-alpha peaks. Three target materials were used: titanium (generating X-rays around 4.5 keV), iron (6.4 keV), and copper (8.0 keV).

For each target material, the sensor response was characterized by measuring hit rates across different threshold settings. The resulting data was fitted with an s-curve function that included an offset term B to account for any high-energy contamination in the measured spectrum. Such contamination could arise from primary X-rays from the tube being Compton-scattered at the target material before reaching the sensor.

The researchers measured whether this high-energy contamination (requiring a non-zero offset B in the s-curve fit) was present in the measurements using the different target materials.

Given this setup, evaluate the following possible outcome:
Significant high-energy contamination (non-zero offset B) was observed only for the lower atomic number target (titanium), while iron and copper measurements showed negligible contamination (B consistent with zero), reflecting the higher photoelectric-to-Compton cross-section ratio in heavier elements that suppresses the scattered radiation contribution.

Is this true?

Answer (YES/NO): YES